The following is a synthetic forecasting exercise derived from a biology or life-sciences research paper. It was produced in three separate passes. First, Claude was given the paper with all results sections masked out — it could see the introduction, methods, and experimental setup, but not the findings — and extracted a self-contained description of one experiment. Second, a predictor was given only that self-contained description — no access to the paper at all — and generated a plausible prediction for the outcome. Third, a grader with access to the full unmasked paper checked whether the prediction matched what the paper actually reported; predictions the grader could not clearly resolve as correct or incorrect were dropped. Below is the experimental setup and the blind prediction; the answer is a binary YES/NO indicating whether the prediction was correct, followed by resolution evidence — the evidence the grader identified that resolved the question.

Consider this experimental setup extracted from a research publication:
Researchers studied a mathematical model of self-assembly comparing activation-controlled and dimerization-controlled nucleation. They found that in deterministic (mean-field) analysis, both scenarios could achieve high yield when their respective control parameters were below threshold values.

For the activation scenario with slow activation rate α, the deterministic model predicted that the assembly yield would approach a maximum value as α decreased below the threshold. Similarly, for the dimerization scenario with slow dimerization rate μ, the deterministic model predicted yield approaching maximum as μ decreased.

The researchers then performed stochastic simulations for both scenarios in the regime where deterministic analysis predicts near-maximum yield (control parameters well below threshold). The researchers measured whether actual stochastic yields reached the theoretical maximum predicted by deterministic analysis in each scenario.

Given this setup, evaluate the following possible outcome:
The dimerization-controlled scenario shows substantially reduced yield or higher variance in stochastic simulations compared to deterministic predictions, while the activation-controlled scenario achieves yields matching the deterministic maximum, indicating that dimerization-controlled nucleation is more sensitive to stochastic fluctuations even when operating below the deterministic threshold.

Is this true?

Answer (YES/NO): NO